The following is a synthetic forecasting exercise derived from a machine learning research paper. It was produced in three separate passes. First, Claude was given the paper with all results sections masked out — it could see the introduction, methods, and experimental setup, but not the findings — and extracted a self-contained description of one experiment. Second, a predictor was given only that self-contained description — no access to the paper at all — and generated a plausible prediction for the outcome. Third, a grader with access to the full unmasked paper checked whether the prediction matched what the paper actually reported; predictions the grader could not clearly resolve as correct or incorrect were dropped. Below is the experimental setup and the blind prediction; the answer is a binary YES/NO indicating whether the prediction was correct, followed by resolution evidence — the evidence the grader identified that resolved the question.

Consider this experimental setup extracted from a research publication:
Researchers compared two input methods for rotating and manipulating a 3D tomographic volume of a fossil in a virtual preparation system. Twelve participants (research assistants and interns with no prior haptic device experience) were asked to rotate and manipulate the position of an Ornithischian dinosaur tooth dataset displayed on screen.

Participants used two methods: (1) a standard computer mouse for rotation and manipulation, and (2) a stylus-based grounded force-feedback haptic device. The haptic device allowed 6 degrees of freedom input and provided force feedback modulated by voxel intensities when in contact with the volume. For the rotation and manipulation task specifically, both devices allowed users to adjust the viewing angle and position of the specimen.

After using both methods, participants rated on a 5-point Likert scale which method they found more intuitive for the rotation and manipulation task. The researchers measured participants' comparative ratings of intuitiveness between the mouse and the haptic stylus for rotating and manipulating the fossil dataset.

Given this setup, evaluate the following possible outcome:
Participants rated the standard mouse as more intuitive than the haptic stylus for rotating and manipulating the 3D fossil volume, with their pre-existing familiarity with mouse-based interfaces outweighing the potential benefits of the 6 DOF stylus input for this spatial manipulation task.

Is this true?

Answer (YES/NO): NO